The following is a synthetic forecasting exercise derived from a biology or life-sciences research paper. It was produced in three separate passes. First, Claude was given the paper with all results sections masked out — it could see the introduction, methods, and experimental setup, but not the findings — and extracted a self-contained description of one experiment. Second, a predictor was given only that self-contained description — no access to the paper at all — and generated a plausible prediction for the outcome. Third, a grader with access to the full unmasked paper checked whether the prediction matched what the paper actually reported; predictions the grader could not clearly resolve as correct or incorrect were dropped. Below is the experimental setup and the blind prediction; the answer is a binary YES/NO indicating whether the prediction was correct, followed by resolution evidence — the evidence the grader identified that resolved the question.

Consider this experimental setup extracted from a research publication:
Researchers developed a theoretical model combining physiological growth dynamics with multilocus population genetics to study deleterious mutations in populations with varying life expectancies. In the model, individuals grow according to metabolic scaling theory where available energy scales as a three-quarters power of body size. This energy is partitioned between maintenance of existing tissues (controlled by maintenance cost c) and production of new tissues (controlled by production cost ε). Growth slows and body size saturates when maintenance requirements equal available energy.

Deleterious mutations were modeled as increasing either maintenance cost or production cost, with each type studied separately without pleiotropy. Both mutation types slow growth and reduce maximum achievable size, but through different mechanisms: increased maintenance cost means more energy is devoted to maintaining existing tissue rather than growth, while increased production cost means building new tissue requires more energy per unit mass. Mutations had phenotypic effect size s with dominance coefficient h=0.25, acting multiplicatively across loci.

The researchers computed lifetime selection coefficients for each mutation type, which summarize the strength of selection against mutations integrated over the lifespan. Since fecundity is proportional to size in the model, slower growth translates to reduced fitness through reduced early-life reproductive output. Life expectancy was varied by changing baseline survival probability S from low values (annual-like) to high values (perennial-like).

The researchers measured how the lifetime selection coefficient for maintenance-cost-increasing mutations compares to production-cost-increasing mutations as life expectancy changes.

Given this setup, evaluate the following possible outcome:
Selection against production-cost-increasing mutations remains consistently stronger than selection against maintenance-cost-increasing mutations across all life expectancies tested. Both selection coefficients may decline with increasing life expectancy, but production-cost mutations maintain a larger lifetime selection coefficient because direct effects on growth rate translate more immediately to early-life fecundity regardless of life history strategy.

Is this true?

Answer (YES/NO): NO